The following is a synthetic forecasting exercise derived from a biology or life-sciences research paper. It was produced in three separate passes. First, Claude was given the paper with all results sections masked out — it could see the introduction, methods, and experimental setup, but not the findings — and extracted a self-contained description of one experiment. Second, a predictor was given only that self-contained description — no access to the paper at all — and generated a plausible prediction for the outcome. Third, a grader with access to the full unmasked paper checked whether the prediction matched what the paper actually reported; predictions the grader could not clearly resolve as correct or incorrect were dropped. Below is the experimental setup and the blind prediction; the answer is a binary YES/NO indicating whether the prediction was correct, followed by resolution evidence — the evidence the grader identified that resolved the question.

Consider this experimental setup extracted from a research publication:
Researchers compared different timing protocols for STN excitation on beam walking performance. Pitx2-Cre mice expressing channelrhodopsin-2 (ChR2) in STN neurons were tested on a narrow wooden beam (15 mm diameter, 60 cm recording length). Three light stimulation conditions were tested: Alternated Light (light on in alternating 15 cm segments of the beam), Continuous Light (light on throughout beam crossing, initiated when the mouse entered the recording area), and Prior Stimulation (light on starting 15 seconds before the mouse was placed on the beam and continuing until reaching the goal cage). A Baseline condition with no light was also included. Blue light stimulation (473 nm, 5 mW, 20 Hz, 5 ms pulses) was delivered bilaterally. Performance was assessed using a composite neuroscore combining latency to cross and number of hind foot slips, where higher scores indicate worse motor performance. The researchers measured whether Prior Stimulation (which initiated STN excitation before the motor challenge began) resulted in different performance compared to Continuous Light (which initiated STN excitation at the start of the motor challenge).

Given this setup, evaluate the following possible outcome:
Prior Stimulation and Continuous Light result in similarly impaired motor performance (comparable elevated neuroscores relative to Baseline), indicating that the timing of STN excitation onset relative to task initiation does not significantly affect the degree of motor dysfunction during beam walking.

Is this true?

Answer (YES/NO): NO